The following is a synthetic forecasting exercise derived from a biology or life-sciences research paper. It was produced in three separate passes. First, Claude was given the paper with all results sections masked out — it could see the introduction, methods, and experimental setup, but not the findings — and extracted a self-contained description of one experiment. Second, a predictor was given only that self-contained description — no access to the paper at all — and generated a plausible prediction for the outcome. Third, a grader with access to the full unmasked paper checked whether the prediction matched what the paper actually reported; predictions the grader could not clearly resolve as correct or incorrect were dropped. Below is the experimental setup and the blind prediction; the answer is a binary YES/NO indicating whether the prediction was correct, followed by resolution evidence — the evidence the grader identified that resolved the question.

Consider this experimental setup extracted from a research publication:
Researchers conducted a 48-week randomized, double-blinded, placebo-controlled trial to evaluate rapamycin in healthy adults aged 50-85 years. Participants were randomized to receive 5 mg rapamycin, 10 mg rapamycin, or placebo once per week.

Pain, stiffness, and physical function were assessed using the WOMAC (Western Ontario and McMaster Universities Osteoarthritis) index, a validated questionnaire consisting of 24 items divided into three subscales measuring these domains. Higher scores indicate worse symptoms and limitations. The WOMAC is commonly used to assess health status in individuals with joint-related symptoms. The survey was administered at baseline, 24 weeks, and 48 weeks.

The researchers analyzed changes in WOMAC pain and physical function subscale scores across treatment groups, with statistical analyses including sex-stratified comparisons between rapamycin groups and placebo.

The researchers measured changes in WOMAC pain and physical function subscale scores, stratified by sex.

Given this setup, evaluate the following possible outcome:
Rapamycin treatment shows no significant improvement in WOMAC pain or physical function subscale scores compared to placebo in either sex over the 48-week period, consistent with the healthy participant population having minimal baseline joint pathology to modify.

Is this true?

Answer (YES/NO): NO